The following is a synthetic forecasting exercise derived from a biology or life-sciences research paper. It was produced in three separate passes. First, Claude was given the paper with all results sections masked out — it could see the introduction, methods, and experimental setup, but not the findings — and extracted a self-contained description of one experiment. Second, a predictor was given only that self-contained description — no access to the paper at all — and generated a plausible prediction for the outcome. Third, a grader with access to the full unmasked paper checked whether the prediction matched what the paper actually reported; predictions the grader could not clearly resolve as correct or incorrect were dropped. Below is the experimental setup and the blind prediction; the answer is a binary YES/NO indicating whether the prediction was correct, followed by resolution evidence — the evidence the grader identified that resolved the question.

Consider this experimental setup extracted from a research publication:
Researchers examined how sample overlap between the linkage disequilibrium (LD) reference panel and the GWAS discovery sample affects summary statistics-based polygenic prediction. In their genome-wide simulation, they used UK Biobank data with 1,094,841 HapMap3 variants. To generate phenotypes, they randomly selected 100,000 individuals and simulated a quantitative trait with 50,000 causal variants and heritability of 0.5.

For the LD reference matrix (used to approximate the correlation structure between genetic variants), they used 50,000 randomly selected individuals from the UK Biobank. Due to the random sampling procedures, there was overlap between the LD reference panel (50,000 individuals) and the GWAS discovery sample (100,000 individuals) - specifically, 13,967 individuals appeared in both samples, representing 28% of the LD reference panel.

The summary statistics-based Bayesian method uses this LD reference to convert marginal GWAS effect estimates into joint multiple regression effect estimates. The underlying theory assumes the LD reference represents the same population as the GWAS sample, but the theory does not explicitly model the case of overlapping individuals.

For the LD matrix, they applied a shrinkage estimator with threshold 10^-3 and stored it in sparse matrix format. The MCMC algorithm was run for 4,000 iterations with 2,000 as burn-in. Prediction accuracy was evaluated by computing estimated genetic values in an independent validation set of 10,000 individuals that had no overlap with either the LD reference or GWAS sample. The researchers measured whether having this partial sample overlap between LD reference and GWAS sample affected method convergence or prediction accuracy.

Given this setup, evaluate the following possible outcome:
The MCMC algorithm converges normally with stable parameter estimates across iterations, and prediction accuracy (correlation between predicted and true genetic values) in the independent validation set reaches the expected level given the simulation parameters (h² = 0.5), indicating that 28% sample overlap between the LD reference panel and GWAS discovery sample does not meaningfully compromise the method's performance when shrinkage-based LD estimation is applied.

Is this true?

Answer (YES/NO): YES